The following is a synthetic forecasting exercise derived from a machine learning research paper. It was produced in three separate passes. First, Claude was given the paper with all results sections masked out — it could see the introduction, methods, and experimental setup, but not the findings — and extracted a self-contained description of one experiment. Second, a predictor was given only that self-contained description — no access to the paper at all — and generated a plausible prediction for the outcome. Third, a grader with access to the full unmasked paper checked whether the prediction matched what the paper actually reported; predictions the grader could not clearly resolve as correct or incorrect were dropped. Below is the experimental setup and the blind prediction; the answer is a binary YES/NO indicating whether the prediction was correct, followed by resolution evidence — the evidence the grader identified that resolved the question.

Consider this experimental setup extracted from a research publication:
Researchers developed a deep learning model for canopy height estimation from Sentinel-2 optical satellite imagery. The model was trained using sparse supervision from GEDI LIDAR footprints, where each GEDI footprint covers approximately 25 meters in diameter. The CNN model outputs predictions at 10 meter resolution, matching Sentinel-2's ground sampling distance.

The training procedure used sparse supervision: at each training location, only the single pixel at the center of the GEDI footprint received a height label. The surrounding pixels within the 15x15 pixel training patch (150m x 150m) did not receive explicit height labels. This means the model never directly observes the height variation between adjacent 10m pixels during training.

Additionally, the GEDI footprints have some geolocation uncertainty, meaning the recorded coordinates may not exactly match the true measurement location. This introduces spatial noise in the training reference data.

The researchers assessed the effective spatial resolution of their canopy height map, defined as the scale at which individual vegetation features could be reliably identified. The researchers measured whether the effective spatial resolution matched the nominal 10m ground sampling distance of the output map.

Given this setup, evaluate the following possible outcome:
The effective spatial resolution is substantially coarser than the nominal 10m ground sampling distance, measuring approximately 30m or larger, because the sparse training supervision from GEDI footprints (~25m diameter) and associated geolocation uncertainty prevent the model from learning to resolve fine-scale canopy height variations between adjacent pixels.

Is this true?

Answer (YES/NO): NO